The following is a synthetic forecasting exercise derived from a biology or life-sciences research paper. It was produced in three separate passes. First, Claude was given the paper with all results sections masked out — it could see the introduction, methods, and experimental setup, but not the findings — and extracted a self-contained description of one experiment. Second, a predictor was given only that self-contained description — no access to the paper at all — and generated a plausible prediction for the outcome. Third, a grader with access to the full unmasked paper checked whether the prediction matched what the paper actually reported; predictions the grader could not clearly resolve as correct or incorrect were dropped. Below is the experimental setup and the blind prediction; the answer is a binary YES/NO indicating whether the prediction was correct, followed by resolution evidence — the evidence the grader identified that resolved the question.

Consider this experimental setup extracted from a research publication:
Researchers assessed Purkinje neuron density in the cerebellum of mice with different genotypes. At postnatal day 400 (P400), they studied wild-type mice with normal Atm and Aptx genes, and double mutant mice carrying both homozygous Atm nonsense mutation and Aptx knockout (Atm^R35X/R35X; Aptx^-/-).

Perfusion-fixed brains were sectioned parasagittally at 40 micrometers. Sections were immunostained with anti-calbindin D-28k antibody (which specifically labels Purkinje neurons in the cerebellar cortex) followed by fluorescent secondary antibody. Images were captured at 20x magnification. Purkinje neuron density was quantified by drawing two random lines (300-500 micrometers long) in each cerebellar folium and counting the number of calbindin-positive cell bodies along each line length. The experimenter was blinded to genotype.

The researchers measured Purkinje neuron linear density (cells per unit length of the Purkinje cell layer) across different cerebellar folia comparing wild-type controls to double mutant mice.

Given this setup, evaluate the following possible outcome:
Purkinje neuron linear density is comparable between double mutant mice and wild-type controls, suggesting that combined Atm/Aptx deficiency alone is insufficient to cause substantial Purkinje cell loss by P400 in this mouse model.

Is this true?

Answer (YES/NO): YES